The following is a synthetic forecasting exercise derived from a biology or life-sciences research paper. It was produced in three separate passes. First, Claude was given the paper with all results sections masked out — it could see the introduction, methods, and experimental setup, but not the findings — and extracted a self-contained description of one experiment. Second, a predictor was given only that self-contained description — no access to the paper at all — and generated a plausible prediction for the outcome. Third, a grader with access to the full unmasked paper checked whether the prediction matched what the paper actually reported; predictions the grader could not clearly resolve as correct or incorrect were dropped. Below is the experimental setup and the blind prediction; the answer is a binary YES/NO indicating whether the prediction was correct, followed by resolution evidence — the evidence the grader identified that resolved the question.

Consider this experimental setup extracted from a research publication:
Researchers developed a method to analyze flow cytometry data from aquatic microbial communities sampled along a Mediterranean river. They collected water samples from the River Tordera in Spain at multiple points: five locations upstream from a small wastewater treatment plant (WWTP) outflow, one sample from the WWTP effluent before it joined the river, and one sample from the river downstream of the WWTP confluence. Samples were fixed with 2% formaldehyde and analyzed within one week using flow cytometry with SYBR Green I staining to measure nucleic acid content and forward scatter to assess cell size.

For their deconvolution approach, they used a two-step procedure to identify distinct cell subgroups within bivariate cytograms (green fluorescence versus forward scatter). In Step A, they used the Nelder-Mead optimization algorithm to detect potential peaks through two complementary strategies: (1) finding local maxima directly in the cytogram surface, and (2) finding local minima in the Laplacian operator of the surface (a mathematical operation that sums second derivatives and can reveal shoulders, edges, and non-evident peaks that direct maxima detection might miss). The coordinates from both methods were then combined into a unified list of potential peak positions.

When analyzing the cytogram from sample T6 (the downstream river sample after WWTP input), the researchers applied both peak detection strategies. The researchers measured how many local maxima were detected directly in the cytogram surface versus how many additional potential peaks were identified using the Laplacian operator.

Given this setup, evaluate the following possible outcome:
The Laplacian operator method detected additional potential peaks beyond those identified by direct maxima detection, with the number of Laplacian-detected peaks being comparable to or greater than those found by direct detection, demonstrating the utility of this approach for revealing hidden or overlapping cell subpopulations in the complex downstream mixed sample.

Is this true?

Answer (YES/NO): YES